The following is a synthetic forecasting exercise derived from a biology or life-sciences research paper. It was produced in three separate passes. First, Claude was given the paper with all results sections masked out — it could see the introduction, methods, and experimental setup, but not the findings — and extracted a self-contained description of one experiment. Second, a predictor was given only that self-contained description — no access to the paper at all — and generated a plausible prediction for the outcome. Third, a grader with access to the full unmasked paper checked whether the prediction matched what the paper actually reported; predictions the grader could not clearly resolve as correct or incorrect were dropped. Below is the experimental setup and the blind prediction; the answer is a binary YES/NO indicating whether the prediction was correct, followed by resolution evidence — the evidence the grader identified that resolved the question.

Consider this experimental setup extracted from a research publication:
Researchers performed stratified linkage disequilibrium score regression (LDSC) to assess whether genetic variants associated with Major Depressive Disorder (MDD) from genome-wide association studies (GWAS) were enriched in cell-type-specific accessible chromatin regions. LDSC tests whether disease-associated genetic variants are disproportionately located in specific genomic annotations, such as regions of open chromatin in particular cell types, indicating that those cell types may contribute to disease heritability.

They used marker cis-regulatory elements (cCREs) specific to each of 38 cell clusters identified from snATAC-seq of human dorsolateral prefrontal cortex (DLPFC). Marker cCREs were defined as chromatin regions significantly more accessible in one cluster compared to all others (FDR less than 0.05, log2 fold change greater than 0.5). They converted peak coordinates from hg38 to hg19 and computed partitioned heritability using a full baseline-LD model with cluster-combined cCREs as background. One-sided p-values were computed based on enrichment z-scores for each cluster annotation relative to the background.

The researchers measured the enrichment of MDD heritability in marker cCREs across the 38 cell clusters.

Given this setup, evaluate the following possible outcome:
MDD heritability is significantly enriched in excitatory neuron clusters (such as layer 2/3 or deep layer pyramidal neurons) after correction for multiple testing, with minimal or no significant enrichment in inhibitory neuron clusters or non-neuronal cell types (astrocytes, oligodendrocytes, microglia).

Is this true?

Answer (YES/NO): YES